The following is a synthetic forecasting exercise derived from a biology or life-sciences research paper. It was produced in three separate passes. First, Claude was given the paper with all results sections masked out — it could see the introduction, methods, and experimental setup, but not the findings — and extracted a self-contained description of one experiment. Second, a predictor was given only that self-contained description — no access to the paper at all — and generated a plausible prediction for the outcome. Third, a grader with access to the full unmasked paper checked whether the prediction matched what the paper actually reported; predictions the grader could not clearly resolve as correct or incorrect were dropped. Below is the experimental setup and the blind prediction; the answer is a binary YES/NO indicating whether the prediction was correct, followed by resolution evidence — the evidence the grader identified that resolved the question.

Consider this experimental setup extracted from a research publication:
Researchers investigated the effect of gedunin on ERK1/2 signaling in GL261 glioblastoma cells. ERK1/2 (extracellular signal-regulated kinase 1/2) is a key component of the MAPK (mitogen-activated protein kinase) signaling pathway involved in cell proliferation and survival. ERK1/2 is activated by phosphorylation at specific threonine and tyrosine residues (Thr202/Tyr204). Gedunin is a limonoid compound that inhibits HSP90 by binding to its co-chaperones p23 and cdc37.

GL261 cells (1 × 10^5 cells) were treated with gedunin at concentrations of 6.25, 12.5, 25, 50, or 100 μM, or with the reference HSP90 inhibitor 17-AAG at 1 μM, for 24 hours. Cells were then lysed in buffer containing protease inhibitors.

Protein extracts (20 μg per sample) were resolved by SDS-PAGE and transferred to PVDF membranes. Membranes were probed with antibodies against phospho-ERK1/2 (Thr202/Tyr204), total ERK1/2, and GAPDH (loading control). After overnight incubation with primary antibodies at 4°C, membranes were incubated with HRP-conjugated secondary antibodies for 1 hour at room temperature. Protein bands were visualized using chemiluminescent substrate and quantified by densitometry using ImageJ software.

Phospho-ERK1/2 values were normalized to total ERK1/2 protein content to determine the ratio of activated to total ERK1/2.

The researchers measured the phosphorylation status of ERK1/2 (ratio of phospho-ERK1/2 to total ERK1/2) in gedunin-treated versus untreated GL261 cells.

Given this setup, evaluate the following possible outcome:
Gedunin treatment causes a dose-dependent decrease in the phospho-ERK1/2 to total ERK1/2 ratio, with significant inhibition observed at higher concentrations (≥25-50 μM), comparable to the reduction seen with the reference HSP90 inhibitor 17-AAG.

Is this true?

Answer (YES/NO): NO